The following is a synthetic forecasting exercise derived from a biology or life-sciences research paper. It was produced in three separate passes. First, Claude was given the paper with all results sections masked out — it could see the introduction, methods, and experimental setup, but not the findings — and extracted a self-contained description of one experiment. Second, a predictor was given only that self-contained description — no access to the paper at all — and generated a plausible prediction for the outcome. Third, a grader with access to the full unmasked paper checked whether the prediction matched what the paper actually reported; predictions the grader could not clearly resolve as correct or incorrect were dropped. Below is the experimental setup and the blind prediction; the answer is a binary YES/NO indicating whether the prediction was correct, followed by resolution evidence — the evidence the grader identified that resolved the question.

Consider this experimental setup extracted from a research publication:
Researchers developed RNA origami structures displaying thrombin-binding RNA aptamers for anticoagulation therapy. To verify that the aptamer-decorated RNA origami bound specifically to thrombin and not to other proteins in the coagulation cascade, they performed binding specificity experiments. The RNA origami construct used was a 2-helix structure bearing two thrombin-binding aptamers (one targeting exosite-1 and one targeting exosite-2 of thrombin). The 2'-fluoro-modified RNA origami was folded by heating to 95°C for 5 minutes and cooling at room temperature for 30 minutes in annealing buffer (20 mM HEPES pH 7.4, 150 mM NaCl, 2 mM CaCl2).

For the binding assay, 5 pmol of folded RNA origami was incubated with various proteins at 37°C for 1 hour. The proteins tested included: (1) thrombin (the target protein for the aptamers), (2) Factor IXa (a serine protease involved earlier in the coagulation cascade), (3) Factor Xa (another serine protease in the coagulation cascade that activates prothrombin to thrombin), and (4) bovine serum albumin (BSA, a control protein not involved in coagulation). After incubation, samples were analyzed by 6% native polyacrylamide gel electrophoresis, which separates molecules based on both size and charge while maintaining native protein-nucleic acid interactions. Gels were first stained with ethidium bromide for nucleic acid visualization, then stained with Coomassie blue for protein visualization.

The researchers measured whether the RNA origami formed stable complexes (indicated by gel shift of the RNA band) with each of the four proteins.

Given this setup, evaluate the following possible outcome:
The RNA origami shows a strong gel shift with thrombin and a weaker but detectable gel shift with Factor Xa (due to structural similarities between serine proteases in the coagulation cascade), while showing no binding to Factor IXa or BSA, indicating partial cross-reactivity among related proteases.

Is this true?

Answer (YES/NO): NO